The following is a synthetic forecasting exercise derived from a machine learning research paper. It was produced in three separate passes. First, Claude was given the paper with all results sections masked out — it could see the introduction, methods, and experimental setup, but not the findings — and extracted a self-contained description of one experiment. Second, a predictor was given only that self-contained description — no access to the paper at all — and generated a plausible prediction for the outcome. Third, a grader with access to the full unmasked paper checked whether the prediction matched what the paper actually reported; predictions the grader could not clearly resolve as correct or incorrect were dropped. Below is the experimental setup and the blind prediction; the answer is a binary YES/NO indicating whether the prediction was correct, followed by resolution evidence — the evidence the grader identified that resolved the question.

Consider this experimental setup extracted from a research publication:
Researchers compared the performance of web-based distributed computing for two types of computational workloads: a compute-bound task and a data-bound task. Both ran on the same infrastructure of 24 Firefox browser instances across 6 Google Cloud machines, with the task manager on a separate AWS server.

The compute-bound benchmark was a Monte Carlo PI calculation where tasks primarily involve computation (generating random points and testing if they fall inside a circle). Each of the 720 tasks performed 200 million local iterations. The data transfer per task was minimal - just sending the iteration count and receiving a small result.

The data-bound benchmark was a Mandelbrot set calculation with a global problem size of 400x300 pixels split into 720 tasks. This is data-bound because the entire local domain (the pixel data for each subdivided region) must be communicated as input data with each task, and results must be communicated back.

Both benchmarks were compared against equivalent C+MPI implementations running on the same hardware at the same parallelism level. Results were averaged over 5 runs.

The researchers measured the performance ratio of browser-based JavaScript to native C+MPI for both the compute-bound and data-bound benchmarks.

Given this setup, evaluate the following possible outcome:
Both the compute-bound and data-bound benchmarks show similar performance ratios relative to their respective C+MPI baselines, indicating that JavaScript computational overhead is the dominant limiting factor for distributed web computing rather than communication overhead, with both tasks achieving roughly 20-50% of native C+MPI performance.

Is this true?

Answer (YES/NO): NO